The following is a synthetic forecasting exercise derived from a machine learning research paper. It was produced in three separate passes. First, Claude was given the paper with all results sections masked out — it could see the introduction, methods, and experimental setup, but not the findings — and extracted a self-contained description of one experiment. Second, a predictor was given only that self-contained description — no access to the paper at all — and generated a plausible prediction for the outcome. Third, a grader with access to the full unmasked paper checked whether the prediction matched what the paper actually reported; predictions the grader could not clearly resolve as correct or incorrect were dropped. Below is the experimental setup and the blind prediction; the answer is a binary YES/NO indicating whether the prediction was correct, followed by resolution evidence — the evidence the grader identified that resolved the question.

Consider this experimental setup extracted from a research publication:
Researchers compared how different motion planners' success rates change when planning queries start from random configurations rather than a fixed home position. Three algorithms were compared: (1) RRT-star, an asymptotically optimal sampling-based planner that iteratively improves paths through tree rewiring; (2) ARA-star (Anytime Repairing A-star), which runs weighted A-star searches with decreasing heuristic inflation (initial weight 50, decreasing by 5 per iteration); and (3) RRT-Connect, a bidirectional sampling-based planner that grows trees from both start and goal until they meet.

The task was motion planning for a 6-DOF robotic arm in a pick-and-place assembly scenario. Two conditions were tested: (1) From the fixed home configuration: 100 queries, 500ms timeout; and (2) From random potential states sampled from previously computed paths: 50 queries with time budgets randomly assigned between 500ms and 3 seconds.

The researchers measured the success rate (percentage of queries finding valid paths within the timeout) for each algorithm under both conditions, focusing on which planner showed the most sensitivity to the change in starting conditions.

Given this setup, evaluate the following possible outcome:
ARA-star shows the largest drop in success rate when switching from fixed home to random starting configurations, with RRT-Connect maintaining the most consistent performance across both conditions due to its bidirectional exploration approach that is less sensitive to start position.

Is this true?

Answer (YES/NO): YES